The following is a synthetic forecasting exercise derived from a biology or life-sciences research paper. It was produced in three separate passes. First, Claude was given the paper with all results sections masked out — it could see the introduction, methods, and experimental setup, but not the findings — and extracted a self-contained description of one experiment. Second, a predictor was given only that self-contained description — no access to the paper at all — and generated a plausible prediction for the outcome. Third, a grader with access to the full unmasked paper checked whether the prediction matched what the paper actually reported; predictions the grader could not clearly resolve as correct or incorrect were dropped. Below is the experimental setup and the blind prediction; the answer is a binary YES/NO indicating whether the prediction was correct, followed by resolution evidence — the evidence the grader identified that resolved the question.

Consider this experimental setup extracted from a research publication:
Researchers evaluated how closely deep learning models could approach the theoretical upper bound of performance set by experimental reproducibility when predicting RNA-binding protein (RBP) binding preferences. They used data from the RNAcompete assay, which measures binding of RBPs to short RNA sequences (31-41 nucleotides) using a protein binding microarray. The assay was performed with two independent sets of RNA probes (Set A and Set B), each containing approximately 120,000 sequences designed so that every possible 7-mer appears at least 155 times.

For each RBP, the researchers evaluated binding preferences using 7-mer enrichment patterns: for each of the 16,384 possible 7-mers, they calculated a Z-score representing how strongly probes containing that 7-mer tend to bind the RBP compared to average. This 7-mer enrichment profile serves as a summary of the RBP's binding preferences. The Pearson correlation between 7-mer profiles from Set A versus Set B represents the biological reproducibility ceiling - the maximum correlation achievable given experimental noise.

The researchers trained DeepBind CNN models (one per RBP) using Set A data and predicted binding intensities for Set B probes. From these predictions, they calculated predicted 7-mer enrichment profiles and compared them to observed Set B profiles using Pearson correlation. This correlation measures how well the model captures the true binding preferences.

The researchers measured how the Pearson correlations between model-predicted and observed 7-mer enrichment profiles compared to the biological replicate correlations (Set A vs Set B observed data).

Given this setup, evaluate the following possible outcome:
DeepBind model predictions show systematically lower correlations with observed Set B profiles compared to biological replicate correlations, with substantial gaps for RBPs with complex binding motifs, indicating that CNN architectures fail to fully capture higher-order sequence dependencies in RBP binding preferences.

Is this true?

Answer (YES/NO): NO